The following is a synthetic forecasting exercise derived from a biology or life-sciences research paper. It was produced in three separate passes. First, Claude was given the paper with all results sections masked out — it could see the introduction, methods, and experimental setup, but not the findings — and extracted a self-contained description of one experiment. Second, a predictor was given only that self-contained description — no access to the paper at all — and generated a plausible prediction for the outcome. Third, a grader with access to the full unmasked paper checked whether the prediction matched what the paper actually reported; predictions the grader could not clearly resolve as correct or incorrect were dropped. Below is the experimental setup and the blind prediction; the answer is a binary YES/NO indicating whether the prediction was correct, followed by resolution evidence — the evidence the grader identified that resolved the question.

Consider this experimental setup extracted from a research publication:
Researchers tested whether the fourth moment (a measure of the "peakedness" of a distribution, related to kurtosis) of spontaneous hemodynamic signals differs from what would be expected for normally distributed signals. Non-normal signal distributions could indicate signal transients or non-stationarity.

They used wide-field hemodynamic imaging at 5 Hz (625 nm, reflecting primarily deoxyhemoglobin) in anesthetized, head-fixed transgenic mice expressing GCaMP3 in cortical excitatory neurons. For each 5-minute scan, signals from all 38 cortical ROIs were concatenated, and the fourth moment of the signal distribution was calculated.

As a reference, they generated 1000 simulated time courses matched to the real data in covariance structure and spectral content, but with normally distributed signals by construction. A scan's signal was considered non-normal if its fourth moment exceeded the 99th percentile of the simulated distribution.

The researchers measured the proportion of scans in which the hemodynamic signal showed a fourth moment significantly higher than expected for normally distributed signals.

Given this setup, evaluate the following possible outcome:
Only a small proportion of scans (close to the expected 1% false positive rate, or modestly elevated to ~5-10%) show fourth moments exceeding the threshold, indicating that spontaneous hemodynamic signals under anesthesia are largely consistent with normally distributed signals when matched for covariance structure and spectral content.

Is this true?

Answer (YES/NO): YES